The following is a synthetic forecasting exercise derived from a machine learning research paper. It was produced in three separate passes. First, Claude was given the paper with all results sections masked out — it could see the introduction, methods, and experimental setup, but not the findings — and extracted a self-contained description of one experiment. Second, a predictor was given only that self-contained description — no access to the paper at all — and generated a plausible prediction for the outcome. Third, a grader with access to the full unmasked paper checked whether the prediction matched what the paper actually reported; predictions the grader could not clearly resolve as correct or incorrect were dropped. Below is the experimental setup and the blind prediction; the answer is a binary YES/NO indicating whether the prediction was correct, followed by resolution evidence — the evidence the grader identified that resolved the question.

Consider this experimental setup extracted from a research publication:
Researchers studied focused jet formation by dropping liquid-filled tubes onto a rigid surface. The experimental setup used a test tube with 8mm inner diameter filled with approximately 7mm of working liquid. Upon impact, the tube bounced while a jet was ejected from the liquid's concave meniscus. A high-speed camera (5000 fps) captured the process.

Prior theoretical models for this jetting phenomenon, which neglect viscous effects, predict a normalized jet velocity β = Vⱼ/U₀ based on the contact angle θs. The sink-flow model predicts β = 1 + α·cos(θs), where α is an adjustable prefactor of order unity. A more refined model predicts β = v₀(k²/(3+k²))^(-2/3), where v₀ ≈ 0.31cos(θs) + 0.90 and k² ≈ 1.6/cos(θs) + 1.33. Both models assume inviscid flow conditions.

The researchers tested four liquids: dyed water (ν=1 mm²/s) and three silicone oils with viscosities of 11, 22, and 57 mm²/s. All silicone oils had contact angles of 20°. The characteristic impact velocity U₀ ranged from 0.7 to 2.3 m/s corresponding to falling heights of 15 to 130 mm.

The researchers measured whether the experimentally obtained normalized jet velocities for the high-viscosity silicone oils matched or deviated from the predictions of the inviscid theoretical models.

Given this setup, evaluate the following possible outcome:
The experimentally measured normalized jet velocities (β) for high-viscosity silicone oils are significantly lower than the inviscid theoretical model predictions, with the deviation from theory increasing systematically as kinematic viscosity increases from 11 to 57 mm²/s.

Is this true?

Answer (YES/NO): YES